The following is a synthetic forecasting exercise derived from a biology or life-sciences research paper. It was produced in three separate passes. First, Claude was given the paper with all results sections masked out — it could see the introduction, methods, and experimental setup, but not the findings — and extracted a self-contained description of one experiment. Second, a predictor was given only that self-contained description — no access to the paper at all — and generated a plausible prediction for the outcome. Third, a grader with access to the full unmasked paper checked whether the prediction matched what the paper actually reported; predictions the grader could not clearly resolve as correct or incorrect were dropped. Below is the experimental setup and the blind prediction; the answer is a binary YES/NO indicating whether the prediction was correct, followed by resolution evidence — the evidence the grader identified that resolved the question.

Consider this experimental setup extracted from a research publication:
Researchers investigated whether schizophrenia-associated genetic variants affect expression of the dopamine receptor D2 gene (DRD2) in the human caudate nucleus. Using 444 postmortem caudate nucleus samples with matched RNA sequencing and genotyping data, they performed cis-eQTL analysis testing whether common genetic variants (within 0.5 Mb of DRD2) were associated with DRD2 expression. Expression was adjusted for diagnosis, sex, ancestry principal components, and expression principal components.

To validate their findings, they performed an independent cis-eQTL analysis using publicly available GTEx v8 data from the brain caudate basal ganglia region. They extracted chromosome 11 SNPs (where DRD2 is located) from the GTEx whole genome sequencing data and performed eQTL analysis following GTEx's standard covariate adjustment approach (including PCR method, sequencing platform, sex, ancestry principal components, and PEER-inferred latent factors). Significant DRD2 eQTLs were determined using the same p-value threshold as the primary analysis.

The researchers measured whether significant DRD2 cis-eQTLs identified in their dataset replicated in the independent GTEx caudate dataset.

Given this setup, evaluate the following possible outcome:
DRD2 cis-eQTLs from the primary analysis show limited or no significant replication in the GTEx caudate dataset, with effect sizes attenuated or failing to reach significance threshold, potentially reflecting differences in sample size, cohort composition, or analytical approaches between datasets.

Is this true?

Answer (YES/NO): YES